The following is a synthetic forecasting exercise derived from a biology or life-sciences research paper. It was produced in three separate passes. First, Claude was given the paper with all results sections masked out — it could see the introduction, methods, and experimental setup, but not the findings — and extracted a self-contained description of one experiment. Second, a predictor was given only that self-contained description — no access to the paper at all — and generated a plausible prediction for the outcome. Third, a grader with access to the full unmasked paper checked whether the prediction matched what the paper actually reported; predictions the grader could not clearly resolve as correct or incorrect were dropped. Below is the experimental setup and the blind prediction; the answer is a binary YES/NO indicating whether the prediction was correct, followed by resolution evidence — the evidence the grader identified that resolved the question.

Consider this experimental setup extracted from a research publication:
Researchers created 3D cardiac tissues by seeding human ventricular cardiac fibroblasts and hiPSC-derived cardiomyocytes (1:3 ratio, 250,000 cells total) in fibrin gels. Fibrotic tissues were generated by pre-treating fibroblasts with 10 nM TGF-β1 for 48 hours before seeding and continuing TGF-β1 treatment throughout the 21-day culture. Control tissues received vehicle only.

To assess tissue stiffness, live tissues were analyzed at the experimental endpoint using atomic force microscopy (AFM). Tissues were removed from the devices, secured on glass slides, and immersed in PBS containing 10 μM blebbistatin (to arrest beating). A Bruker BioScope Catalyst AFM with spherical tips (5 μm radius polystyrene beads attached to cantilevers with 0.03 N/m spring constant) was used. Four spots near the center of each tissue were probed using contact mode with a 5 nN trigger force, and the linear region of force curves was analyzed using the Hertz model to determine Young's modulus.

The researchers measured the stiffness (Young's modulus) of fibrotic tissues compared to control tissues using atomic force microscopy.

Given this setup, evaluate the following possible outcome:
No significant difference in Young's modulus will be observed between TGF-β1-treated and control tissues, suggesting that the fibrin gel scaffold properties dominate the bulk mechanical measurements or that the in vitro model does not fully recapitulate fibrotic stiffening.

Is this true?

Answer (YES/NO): NO